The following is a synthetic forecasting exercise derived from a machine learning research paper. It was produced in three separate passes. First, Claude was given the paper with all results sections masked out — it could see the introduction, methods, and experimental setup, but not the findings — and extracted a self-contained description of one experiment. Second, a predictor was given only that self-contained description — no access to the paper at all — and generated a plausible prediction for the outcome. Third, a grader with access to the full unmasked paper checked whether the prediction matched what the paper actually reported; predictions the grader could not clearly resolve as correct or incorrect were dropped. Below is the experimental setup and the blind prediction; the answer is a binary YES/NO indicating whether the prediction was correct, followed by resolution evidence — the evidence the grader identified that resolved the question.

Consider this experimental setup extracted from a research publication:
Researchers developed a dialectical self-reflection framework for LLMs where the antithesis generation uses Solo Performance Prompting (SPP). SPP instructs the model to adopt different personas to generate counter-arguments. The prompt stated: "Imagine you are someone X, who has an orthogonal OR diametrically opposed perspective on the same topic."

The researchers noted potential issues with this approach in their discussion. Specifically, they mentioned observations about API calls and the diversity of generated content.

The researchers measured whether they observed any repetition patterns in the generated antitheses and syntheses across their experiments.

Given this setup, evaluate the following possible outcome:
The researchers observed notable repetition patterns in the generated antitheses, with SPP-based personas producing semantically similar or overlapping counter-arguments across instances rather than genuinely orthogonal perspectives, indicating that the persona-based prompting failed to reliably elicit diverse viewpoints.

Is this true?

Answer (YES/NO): NO